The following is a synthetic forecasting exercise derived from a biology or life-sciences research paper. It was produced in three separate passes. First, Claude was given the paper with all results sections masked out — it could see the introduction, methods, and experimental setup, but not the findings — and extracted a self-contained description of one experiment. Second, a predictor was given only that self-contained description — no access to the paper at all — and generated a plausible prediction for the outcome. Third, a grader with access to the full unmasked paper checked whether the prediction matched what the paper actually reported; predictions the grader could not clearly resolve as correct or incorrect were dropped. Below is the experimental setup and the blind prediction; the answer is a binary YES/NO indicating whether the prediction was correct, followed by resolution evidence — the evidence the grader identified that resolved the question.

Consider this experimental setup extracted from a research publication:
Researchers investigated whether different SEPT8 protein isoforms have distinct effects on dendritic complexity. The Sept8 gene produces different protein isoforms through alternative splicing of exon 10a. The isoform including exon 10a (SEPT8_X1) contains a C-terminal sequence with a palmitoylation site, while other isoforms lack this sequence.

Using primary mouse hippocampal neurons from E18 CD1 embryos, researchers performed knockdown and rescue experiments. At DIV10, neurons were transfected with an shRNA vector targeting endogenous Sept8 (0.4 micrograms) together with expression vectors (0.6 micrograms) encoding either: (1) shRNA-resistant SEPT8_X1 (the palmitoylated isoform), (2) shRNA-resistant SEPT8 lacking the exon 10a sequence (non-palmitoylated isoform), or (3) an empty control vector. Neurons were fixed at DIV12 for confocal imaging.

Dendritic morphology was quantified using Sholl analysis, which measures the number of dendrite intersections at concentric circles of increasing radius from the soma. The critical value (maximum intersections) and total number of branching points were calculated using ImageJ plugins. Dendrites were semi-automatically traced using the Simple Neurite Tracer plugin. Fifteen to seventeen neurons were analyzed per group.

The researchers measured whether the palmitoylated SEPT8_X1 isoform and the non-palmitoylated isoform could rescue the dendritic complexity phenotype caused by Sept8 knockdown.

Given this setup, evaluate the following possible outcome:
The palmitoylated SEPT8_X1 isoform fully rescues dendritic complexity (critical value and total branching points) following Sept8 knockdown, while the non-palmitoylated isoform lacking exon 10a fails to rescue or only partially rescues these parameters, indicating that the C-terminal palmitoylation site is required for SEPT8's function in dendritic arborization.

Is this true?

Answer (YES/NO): NO